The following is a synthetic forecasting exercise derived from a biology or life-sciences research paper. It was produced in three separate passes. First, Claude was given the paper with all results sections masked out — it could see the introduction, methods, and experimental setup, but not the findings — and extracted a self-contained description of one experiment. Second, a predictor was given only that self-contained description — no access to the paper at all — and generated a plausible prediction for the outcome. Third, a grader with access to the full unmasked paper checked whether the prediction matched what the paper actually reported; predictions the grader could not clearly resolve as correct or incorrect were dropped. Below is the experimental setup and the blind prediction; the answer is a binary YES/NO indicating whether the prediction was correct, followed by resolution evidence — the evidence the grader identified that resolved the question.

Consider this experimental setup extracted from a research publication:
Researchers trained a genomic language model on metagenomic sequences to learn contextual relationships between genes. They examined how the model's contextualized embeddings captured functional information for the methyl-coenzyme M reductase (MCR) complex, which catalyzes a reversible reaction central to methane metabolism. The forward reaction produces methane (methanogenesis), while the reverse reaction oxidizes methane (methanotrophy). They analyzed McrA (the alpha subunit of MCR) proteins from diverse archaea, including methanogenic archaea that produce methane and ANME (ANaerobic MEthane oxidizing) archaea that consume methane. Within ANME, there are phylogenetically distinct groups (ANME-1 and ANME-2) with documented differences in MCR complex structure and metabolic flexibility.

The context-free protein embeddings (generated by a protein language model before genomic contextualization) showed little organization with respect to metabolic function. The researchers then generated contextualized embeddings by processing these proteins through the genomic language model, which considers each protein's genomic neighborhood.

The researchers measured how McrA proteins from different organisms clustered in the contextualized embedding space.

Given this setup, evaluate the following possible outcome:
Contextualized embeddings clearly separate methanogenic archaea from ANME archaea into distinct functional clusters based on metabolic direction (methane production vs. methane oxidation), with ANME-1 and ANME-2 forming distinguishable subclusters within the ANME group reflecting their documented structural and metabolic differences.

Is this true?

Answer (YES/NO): NO